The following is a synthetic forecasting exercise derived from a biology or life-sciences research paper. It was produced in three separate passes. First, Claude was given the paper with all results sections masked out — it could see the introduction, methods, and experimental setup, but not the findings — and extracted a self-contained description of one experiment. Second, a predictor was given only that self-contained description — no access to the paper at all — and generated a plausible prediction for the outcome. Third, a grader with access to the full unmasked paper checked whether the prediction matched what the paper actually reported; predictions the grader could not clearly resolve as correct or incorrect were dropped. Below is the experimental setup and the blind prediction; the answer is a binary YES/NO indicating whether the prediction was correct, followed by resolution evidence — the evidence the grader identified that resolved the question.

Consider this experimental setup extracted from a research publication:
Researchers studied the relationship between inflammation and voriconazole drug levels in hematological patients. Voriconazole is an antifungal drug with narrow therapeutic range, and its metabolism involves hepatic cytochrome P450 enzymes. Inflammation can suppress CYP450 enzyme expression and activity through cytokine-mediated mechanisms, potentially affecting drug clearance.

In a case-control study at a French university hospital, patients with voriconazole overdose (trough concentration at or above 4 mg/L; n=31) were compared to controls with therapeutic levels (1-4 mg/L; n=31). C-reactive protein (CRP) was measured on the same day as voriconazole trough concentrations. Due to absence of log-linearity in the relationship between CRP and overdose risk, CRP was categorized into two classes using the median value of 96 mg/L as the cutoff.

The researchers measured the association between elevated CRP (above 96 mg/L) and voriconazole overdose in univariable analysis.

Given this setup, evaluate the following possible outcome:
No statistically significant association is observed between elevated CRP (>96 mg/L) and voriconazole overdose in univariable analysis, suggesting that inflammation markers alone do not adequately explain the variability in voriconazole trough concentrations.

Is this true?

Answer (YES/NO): NO